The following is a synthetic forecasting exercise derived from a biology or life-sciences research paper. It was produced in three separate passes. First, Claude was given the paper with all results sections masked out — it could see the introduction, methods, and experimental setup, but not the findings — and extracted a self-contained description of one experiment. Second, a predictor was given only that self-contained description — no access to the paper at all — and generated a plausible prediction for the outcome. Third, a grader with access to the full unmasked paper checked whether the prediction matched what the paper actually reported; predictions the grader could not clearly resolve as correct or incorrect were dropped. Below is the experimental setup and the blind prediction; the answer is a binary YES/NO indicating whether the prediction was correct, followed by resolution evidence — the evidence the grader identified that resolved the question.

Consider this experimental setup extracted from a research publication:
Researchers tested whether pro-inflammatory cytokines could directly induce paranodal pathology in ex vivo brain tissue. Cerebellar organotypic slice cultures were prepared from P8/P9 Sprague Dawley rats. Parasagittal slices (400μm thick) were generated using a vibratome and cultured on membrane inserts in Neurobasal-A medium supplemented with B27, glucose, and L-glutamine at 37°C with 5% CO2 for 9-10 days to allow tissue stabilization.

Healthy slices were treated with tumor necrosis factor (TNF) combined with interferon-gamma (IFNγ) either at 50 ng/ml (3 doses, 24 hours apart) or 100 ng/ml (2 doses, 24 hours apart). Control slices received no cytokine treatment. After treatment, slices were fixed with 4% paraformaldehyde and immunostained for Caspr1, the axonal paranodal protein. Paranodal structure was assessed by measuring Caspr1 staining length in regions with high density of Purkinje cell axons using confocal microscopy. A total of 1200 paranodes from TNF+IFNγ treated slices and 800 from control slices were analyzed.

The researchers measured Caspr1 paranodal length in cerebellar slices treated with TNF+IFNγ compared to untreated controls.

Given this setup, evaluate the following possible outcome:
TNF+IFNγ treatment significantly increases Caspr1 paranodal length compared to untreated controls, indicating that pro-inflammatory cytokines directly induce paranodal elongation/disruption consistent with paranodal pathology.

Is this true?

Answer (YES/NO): YES